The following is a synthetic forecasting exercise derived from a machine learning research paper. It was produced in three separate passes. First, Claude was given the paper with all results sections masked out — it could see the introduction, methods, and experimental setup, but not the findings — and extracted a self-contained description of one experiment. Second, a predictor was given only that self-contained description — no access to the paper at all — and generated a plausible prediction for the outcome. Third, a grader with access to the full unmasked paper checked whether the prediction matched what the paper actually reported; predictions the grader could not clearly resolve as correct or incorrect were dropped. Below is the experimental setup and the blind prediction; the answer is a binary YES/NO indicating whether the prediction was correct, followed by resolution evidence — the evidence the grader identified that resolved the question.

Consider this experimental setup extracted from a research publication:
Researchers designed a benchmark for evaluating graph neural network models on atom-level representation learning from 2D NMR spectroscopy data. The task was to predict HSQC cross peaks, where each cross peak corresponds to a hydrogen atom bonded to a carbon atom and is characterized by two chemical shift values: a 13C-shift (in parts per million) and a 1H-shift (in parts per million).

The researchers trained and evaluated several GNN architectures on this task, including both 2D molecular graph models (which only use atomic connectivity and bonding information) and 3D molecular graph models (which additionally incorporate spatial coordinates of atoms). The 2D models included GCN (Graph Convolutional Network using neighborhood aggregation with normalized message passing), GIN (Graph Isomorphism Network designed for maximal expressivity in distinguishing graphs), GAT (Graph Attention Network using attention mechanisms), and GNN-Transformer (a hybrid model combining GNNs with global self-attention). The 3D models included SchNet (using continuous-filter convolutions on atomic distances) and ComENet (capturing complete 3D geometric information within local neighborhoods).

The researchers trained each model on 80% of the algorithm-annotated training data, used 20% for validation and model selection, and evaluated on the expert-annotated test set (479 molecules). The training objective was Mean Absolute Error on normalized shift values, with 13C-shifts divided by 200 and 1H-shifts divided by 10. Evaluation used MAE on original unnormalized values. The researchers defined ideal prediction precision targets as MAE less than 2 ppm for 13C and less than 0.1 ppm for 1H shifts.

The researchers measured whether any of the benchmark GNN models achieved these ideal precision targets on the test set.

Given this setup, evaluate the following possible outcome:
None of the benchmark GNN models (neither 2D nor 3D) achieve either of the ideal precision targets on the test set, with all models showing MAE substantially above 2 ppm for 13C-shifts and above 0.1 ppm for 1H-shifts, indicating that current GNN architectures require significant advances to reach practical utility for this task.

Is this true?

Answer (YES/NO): YES